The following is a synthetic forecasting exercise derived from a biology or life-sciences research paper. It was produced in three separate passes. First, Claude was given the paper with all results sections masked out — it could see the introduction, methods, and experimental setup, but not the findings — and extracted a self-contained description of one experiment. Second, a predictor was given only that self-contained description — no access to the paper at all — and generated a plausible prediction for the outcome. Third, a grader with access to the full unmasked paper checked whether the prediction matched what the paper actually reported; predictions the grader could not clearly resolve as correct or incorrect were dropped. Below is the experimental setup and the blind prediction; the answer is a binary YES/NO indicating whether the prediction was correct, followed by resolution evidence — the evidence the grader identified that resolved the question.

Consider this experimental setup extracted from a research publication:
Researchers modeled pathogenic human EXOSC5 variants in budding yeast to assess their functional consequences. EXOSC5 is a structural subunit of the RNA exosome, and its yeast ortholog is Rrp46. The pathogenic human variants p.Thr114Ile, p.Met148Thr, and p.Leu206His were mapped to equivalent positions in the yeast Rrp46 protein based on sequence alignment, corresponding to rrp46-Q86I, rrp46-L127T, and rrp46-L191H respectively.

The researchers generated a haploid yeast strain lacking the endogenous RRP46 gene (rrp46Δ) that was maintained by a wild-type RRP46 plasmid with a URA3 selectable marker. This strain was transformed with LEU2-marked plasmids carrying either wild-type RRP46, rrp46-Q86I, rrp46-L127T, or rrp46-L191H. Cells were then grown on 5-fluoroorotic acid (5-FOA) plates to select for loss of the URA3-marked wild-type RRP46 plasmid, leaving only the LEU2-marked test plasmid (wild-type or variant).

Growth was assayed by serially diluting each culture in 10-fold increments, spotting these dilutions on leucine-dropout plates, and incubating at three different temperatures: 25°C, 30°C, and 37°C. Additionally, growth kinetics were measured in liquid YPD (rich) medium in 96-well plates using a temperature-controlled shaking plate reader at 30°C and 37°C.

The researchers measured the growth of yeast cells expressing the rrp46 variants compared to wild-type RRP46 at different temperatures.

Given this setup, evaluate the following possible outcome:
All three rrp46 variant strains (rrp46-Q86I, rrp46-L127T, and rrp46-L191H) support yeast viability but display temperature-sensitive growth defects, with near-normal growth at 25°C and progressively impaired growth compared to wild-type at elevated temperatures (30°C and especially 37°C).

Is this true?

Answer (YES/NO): NO